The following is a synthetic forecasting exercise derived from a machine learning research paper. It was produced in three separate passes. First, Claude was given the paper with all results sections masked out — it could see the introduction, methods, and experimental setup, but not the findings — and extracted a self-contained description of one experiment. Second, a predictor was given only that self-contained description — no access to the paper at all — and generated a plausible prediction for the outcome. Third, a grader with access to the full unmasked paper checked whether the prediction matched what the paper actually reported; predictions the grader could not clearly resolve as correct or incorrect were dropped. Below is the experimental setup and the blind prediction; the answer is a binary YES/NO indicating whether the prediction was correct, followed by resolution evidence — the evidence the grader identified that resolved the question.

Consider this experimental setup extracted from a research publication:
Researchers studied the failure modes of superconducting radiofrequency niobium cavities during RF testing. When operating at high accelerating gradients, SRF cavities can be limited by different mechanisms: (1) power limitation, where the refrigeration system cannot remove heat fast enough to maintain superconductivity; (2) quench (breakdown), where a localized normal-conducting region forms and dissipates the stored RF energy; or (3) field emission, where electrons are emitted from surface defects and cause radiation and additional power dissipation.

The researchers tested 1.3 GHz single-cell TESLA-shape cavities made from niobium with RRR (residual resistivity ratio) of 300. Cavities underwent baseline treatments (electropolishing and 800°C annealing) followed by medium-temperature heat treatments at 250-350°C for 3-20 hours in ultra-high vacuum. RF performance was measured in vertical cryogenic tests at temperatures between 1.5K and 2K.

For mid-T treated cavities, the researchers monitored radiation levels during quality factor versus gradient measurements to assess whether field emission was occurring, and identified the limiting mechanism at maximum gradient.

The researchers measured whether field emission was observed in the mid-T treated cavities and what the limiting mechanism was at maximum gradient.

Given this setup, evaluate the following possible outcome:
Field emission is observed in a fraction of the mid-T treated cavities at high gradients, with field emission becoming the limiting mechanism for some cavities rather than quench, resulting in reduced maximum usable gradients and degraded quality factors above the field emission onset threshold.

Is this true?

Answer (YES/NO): NO